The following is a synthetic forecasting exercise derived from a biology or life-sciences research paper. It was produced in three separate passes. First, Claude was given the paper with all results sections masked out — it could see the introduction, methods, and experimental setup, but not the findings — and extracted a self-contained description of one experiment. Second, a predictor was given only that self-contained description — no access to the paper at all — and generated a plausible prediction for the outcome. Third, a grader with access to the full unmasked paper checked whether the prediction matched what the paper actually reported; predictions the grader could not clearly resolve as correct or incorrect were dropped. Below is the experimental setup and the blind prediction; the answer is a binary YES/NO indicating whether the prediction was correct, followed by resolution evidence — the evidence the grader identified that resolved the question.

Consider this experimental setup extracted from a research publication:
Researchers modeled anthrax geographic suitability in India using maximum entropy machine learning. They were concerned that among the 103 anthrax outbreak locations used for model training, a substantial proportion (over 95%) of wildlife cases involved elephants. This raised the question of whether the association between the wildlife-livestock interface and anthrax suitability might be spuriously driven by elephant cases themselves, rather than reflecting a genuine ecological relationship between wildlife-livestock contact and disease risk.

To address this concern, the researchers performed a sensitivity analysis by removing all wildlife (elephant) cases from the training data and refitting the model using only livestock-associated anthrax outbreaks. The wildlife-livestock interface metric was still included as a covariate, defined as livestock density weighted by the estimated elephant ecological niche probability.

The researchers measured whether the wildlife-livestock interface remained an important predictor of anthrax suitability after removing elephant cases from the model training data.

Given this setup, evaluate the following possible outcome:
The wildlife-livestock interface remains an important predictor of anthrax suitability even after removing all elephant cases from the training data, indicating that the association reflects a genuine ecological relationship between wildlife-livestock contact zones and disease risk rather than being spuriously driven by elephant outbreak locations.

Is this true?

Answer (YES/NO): YES